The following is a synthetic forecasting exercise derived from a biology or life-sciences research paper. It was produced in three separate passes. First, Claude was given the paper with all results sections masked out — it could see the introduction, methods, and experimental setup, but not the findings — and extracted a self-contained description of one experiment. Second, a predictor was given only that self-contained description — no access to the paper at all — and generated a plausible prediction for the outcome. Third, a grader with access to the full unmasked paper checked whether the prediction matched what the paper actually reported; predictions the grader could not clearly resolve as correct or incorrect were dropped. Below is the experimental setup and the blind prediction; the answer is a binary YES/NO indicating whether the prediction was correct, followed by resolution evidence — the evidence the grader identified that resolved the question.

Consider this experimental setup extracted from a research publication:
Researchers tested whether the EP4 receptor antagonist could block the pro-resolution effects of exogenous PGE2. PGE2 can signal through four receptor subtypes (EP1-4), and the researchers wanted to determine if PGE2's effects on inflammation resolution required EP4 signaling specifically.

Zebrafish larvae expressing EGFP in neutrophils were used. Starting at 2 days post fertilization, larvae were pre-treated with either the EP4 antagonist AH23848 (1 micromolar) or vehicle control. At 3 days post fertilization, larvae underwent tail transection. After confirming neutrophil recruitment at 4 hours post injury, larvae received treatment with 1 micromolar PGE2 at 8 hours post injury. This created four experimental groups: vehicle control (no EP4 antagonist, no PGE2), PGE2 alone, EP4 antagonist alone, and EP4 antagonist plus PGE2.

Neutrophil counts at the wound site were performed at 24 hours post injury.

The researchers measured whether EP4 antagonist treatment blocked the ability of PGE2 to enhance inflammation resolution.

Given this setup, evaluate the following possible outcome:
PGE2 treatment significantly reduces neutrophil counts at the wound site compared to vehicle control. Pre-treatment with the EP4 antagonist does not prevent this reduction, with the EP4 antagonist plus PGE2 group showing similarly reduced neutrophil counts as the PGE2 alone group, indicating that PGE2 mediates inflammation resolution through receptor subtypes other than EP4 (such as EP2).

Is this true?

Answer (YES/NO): NO